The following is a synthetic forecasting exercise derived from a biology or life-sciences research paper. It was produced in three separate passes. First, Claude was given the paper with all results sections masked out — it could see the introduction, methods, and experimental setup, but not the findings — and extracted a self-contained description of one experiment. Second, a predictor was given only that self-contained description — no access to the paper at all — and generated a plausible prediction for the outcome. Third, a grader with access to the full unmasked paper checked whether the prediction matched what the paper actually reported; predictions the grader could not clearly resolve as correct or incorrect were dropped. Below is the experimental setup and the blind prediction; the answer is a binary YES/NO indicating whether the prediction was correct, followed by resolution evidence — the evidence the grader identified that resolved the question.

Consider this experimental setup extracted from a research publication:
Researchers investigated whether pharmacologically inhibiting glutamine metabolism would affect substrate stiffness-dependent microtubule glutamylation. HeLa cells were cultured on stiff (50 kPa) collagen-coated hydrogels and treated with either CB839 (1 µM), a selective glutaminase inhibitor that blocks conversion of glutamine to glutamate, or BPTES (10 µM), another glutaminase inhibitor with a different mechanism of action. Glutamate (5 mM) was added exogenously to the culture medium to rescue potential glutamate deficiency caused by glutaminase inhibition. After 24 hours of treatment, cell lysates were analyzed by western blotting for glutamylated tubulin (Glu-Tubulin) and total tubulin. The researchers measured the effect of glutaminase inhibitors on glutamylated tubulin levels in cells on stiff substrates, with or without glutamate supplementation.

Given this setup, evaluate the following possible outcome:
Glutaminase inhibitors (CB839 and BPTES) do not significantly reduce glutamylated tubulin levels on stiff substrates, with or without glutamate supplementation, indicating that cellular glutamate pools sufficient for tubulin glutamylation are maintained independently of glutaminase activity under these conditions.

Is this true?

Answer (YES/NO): NO